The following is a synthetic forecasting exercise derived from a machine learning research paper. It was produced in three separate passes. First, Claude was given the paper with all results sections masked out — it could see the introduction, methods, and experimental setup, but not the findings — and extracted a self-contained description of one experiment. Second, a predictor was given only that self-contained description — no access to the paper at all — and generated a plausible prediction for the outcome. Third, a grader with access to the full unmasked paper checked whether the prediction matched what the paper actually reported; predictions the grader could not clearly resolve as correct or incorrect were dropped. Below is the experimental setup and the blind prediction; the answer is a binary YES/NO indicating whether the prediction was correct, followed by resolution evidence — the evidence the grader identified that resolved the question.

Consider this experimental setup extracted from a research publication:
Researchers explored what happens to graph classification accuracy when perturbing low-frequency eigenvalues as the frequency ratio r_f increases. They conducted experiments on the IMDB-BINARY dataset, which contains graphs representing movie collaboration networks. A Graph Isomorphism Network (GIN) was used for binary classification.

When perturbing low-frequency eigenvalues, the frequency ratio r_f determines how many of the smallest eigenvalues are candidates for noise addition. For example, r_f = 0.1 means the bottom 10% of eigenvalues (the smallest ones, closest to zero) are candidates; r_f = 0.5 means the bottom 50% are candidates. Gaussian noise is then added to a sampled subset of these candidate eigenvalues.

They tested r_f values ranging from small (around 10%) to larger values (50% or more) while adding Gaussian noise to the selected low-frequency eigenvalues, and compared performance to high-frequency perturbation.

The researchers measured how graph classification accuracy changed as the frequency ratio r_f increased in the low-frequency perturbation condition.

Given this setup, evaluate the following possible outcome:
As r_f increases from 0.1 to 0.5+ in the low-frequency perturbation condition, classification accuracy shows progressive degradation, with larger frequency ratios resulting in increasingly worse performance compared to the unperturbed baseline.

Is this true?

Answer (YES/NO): NO